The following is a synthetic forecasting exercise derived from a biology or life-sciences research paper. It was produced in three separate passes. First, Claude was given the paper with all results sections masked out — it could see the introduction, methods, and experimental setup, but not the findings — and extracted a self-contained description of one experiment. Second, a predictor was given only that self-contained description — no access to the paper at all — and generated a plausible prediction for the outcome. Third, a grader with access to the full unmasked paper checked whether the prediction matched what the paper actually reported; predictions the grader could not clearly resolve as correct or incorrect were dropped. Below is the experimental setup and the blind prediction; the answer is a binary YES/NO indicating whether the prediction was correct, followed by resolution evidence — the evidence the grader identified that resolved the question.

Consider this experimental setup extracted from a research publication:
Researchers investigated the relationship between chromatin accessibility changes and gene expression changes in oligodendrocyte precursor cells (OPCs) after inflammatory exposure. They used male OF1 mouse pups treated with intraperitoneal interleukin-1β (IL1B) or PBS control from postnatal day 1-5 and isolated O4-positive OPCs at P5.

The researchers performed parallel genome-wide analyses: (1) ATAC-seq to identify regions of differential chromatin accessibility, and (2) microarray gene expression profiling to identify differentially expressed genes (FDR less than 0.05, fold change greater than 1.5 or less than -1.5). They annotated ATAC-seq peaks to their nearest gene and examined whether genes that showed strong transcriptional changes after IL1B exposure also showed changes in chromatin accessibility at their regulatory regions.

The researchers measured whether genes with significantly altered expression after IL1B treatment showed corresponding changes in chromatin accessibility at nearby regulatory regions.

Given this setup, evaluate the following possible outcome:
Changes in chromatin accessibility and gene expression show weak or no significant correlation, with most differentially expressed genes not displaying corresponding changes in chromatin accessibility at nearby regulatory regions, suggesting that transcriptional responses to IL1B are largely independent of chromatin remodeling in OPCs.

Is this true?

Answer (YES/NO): YES